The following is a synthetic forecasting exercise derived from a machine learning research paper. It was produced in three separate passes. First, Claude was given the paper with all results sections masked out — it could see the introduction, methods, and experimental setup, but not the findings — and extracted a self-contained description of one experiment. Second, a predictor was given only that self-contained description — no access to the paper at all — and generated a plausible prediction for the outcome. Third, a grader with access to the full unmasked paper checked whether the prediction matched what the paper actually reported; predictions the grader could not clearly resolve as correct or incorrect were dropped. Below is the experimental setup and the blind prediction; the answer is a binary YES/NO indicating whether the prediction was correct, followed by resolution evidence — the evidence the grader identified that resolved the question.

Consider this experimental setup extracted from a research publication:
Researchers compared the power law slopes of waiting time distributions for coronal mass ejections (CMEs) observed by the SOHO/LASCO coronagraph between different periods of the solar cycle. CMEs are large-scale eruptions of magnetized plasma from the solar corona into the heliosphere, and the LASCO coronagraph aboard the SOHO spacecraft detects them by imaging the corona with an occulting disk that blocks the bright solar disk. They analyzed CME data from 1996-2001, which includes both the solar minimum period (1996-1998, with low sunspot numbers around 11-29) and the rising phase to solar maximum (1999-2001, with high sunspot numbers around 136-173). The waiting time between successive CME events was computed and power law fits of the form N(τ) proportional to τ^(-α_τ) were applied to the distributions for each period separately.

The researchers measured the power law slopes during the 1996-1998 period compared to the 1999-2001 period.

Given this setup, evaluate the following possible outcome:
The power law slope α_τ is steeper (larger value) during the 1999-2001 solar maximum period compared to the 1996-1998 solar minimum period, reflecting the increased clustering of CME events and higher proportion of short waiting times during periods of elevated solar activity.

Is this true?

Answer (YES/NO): YES